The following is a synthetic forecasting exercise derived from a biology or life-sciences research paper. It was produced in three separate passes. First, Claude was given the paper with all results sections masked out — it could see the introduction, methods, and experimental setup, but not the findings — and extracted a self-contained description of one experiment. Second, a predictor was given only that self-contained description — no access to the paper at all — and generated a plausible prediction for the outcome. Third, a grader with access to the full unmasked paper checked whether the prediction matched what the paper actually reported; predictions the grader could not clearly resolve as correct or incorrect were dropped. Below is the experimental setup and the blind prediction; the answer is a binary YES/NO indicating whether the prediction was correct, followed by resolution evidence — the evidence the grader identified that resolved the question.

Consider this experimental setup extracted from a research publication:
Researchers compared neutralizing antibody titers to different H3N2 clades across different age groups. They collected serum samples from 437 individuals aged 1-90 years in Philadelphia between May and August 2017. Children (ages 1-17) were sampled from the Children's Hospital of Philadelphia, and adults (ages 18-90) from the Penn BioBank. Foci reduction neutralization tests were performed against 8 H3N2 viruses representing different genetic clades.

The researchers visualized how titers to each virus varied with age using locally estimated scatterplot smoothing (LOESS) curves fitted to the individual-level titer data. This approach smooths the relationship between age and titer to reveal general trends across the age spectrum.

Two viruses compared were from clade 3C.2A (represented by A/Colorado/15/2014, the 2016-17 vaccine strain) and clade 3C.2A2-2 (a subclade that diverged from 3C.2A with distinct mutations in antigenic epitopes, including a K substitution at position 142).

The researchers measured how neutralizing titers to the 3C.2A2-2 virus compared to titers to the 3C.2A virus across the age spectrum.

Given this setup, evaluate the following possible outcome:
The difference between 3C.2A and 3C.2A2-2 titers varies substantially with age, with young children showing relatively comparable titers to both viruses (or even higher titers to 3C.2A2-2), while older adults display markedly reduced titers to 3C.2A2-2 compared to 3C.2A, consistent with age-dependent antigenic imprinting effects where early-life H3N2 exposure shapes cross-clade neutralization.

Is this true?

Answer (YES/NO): YES